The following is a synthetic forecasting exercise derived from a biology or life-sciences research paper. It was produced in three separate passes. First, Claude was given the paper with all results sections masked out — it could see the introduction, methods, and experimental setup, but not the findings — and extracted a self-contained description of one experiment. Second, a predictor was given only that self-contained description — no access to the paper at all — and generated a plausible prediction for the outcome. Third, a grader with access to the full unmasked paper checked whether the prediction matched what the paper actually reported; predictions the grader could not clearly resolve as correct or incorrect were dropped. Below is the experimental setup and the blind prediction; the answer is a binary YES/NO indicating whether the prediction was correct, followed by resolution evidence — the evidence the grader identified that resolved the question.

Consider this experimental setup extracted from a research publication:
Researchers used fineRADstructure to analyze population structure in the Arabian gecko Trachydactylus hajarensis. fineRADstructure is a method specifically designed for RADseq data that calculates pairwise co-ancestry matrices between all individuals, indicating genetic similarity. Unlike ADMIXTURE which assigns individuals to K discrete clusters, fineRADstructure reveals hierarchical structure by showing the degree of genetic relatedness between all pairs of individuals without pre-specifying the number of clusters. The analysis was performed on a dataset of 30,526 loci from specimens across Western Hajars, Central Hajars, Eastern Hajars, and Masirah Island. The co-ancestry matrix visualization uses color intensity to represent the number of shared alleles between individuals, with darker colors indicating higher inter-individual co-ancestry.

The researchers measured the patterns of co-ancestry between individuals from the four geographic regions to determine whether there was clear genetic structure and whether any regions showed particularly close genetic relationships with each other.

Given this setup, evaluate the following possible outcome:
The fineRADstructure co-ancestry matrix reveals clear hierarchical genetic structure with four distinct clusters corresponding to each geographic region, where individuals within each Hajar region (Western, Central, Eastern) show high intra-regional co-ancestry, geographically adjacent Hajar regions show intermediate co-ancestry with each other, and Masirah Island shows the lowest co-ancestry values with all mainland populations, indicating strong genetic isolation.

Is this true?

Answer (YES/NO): NO